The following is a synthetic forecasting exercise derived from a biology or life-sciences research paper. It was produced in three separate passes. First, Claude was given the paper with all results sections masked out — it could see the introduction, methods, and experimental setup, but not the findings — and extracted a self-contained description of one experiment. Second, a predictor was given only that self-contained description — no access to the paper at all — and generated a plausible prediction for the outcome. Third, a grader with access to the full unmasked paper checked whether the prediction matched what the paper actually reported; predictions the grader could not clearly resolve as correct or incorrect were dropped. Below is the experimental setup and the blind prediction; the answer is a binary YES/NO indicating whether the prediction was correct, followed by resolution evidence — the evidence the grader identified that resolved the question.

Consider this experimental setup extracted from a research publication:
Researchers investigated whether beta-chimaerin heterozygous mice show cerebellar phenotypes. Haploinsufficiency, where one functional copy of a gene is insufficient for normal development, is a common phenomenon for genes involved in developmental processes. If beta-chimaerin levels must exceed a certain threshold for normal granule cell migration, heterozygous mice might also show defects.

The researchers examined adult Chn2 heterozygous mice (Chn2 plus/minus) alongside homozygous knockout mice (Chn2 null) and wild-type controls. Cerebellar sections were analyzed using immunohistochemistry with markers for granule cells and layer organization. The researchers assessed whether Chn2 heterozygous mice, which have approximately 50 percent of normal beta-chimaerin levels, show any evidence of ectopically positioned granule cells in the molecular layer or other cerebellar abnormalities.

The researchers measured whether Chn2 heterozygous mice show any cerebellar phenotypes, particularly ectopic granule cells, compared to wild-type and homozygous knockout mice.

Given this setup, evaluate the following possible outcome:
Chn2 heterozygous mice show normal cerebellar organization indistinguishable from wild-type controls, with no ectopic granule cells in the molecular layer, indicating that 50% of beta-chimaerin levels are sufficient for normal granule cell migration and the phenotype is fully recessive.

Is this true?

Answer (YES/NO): YES